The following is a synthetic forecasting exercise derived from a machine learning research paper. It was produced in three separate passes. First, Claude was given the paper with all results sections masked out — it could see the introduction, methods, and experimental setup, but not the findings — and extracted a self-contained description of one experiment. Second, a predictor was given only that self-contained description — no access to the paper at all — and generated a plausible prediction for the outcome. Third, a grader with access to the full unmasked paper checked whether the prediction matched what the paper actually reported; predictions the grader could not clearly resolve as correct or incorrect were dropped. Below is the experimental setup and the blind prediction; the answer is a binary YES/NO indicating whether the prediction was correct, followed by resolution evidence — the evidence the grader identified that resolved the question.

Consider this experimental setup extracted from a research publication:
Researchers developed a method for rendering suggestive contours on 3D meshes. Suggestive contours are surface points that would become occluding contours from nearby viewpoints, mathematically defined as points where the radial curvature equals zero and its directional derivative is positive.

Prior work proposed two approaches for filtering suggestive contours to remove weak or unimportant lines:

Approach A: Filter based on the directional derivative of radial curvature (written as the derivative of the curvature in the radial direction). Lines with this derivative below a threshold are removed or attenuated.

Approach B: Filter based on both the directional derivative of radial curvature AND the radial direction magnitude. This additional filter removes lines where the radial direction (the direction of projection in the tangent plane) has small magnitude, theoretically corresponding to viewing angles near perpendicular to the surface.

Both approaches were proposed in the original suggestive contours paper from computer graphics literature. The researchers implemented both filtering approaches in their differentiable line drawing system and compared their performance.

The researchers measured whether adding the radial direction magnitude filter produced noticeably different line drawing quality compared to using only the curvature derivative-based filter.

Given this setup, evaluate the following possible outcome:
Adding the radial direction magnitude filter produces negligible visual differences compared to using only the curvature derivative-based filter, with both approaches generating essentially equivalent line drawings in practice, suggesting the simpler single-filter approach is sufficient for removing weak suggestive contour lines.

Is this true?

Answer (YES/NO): YES